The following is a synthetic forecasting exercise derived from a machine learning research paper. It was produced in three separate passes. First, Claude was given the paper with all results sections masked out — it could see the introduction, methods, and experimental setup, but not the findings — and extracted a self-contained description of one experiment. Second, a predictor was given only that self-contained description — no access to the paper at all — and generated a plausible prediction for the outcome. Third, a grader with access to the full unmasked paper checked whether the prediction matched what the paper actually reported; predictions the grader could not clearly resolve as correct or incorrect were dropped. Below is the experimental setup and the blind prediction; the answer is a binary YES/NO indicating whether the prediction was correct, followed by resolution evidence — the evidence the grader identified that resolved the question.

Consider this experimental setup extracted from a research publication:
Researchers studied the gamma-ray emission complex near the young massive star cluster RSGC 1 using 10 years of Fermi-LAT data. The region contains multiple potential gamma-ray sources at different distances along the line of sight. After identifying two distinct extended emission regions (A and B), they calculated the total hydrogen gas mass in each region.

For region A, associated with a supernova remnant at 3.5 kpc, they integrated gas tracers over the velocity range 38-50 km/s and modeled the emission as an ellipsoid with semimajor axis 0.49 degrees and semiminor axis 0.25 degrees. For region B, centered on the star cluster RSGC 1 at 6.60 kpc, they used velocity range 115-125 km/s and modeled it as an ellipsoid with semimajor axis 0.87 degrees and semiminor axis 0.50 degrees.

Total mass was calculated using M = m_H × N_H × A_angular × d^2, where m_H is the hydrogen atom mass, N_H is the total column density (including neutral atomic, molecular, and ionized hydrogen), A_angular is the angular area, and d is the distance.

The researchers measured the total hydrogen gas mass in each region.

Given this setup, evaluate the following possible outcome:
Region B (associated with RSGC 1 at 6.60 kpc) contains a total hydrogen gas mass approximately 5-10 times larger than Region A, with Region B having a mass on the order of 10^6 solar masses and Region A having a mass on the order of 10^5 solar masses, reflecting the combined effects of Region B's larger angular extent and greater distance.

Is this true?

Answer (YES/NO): YES